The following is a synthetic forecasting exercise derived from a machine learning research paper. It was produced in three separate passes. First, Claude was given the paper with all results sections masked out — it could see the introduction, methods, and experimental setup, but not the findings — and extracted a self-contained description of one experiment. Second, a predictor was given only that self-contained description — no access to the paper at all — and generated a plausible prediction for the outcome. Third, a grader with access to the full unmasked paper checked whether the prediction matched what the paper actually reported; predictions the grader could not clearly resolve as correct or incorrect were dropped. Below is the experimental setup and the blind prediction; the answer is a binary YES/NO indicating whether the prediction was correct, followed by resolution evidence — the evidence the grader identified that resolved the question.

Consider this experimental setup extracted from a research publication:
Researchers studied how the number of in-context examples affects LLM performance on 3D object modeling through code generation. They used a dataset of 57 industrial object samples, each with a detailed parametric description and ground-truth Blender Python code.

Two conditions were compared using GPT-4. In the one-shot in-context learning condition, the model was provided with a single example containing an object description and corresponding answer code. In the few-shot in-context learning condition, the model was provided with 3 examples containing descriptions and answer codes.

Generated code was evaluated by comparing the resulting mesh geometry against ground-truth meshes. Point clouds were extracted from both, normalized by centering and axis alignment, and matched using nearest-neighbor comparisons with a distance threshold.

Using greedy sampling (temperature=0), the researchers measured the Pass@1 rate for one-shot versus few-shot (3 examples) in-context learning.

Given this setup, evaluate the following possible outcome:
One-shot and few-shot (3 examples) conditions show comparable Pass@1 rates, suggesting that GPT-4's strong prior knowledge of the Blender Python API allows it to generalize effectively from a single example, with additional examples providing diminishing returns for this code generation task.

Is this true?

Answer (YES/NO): YES